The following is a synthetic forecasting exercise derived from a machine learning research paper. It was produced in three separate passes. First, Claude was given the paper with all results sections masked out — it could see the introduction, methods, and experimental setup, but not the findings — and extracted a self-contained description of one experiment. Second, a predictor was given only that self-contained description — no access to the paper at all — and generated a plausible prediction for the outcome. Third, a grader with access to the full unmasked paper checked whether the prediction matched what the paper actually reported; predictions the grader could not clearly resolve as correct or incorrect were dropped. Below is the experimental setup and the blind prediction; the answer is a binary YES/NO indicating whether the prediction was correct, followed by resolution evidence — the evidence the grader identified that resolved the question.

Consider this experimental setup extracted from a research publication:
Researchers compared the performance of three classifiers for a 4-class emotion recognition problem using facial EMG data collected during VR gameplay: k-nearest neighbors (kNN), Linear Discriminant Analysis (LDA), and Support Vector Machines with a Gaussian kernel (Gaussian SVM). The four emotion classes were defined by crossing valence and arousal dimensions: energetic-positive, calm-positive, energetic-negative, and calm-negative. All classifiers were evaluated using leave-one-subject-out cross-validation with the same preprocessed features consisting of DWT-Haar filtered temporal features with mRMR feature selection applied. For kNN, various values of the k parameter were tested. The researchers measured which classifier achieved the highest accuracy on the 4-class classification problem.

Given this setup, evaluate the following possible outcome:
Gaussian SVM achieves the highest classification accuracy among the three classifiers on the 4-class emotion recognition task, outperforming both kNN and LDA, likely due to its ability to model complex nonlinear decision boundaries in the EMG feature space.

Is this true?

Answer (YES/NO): NO